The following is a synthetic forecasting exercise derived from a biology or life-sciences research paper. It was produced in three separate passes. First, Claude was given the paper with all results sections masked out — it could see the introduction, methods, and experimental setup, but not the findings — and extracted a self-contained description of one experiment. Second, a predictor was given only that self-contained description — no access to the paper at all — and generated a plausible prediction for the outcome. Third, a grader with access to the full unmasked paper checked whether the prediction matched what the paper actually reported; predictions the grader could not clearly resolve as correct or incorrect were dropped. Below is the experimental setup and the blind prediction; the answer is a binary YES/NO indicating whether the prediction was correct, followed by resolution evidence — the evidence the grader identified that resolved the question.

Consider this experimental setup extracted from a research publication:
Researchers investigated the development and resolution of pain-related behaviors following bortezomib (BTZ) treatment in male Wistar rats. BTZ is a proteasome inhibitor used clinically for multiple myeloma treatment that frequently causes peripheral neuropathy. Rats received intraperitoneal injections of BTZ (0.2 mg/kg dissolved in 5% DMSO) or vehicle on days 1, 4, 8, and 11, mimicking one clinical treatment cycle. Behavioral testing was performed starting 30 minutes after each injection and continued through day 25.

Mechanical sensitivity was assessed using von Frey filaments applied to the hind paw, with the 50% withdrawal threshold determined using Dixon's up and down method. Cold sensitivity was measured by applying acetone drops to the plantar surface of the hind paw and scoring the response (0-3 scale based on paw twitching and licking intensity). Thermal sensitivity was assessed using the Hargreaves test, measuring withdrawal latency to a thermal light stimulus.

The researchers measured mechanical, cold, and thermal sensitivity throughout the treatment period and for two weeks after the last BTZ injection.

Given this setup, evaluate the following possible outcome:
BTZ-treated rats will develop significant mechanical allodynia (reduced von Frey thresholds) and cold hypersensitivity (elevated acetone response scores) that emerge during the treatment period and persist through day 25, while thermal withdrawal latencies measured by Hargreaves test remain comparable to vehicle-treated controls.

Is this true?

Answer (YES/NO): NO